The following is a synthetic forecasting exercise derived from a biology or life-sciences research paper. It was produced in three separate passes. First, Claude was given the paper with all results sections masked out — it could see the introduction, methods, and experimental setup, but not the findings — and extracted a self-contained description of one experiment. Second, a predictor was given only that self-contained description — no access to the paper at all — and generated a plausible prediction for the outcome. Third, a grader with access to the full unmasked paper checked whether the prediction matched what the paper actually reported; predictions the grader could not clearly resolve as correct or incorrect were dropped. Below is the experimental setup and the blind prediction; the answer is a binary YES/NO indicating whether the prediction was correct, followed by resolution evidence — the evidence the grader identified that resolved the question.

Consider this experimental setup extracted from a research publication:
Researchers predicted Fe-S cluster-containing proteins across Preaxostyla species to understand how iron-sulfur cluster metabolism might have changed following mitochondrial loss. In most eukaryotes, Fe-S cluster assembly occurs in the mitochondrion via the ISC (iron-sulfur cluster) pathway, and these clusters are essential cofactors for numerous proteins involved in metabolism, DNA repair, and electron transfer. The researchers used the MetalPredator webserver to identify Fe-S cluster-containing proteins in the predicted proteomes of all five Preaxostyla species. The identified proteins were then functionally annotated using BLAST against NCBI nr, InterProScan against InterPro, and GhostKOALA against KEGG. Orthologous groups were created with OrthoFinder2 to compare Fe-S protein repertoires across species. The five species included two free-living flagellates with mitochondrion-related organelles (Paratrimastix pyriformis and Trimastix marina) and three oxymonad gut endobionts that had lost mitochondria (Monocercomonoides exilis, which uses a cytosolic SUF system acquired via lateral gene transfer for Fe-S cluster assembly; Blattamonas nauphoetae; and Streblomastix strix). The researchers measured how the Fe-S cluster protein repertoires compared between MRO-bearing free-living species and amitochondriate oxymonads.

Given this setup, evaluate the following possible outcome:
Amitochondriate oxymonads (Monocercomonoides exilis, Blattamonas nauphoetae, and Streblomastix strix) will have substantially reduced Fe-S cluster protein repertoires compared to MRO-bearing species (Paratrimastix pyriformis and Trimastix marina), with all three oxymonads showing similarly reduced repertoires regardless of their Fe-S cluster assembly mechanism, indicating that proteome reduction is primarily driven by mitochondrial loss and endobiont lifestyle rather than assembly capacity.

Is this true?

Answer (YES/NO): NO